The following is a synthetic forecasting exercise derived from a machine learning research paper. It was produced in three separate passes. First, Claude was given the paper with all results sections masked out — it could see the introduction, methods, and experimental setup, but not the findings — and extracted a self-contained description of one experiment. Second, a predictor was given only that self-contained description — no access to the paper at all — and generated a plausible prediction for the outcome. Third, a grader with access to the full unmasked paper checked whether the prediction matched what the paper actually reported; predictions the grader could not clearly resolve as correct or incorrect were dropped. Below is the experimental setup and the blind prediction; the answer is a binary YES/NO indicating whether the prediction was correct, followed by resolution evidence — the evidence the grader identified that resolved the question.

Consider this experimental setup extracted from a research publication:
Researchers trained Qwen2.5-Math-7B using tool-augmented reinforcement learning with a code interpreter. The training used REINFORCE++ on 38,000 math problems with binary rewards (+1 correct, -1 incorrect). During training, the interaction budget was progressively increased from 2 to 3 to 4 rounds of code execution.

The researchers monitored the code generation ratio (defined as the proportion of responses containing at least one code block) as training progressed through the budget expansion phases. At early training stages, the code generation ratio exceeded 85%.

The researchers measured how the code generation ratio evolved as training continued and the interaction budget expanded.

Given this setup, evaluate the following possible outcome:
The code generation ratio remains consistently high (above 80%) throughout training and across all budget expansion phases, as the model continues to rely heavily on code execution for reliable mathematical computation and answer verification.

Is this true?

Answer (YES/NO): YES